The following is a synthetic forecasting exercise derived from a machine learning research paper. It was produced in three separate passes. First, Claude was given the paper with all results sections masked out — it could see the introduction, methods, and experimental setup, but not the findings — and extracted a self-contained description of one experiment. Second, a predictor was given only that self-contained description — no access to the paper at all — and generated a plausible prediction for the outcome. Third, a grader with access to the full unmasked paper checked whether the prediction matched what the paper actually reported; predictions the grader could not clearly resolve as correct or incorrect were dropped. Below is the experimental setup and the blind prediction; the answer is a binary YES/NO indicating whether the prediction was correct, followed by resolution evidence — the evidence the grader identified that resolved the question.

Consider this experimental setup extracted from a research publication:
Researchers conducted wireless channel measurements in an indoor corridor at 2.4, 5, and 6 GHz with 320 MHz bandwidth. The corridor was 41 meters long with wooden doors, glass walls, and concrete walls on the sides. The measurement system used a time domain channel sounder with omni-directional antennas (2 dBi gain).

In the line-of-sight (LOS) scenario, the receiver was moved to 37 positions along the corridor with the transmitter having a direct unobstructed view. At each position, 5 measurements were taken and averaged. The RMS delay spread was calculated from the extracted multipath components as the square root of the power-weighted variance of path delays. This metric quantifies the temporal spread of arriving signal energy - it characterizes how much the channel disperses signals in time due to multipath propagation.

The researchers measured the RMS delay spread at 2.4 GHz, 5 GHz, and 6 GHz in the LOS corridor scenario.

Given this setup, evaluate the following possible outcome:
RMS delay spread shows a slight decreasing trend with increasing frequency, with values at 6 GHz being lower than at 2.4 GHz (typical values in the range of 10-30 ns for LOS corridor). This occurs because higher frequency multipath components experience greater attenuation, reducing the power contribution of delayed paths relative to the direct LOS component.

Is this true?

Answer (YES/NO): NO